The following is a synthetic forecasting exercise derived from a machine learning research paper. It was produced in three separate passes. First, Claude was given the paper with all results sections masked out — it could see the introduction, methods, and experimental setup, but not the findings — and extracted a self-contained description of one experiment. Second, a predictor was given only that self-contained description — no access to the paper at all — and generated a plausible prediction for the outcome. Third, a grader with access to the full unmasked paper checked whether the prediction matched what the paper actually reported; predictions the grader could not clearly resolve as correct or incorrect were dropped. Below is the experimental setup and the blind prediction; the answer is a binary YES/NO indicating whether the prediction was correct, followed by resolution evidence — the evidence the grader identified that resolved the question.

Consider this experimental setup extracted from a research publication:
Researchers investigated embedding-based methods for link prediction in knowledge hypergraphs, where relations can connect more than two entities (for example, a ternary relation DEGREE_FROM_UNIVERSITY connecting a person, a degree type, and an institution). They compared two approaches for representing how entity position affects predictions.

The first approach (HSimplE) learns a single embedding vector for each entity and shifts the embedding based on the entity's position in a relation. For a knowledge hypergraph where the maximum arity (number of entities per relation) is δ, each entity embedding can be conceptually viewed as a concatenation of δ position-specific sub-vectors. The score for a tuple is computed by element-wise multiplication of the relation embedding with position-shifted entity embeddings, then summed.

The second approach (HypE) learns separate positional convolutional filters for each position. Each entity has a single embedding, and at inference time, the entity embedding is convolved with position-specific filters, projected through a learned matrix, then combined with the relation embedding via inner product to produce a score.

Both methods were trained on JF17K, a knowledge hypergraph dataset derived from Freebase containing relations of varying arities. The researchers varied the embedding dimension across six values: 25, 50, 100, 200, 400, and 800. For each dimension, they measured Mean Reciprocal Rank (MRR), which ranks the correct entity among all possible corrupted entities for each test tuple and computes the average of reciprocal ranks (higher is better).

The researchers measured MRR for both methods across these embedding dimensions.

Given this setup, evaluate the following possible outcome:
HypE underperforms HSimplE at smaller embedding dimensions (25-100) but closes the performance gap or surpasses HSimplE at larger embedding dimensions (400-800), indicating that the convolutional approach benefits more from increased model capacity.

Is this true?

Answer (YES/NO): NO